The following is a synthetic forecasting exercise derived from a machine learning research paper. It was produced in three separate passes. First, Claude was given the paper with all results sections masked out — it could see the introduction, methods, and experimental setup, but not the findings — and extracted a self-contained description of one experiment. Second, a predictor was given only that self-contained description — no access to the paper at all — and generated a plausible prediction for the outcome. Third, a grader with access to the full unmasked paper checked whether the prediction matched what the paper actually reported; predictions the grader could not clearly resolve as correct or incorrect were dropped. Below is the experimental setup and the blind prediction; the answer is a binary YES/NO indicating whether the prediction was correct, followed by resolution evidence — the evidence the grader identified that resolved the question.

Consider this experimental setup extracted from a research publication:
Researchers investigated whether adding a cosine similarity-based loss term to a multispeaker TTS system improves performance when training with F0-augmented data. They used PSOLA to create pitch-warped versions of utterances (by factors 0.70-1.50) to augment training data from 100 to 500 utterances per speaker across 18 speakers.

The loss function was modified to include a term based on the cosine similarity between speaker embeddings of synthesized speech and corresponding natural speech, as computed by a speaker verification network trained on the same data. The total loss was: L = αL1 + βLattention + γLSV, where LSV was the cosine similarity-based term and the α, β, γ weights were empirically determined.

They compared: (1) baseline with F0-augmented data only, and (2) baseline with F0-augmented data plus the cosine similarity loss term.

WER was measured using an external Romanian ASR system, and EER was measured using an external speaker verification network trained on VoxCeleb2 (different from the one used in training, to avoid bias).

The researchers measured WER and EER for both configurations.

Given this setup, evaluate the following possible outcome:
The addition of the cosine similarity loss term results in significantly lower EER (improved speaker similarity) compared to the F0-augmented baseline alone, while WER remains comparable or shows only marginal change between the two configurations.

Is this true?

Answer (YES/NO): NO